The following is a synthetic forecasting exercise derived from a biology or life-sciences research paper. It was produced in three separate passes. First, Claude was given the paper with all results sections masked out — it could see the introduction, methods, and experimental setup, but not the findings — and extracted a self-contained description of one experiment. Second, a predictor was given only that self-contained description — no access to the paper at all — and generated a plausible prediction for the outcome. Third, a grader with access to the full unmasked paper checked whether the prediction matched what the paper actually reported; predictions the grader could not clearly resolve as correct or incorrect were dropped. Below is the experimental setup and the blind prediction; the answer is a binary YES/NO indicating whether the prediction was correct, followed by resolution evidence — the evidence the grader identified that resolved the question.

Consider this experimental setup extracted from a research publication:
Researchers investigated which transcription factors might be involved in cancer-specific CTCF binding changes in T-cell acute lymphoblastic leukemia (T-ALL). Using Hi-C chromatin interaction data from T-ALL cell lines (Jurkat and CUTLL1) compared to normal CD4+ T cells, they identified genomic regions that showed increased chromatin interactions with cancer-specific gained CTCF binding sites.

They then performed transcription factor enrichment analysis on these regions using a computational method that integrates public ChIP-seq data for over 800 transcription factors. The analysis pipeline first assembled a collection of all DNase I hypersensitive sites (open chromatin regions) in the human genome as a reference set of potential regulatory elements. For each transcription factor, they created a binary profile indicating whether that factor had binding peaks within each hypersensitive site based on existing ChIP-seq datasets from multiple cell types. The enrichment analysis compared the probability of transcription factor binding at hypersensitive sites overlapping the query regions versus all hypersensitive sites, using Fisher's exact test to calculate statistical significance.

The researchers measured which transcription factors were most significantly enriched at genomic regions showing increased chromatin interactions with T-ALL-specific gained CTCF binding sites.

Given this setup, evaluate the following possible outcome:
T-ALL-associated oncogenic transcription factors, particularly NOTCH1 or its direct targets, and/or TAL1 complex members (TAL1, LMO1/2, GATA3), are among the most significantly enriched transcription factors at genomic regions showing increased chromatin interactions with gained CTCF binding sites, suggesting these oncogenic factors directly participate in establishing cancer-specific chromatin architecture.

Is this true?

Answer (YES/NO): YES